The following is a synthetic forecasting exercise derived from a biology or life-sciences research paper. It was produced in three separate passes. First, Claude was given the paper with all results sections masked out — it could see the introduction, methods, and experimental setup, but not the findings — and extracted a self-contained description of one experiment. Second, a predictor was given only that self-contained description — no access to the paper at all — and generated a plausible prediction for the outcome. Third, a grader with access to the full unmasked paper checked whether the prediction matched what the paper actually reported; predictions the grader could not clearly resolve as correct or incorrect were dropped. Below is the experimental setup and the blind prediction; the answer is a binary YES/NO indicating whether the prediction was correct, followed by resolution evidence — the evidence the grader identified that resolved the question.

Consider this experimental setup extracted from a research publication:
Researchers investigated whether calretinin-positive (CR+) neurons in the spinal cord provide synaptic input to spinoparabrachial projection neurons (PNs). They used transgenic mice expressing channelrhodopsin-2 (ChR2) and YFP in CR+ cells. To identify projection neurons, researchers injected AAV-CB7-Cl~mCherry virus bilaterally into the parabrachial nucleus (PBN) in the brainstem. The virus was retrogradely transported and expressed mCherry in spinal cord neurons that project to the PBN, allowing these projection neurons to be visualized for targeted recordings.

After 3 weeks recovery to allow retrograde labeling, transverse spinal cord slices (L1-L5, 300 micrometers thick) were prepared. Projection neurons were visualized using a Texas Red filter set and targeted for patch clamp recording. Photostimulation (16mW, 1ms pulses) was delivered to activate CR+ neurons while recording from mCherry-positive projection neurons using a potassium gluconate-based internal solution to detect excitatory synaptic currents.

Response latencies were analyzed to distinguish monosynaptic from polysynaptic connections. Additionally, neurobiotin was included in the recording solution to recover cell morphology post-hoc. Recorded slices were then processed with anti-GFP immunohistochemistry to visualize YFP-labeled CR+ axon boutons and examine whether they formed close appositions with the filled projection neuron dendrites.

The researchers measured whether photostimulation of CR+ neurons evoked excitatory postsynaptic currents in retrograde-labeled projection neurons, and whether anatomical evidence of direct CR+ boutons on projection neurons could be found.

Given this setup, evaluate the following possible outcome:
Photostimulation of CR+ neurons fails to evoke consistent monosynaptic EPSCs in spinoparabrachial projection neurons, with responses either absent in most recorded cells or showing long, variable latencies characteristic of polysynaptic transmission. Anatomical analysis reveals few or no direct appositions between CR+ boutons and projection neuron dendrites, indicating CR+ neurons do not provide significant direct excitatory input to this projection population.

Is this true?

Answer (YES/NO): NO